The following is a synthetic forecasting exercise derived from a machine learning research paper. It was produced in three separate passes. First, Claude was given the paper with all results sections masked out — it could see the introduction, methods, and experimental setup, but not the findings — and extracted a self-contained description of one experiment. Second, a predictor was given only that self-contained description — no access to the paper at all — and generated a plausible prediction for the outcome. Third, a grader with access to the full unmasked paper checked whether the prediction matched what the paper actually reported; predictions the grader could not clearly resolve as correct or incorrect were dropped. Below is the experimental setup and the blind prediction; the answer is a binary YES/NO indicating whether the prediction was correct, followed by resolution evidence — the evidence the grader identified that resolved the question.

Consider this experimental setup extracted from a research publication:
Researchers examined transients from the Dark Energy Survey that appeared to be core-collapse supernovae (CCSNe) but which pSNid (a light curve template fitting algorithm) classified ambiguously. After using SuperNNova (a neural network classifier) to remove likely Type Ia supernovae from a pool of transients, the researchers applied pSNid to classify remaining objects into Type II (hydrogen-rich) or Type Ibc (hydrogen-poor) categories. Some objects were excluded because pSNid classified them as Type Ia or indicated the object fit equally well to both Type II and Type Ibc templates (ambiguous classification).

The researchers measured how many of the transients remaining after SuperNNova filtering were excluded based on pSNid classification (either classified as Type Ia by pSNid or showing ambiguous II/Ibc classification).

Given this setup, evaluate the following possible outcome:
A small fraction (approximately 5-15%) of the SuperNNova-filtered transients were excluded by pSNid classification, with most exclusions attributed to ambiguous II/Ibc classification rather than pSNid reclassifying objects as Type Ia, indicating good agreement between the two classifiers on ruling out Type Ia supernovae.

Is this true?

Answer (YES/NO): NO